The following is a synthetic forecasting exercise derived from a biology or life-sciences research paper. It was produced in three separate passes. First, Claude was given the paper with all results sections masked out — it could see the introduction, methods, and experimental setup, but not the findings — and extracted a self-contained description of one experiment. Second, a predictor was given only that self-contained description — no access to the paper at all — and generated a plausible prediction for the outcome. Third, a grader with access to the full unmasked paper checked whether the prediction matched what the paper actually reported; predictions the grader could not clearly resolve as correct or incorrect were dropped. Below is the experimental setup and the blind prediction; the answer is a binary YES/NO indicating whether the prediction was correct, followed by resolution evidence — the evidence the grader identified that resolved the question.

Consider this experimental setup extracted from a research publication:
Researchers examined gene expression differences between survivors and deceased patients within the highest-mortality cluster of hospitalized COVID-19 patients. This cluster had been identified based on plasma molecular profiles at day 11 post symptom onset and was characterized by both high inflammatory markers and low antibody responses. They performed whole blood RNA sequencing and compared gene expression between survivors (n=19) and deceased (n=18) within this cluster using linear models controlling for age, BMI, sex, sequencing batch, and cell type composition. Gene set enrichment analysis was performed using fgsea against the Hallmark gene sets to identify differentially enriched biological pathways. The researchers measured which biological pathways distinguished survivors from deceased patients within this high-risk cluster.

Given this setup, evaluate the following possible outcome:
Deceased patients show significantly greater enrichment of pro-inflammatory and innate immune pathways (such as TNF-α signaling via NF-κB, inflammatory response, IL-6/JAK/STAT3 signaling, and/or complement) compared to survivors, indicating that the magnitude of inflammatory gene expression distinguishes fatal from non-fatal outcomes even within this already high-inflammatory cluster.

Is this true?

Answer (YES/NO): NO